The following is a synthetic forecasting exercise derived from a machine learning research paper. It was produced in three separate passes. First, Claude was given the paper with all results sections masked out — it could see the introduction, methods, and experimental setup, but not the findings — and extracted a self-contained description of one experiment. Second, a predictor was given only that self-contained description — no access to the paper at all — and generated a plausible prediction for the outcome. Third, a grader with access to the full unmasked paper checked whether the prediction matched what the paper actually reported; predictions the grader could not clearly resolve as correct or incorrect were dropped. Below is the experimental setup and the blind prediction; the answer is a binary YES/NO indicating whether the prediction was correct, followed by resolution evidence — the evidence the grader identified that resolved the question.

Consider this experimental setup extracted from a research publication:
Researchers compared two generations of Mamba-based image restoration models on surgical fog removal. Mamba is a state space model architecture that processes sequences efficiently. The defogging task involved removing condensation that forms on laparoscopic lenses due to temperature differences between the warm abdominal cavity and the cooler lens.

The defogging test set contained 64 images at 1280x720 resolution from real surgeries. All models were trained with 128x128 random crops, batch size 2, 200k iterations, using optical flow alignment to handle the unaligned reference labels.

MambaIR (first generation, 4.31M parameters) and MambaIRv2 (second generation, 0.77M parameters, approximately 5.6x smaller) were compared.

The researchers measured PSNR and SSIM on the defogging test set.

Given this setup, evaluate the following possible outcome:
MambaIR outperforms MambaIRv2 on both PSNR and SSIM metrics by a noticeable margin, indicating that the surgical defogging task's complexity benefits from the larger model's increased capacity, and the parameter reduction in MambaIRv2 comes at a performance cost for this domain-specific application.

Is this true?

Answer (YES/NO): NO